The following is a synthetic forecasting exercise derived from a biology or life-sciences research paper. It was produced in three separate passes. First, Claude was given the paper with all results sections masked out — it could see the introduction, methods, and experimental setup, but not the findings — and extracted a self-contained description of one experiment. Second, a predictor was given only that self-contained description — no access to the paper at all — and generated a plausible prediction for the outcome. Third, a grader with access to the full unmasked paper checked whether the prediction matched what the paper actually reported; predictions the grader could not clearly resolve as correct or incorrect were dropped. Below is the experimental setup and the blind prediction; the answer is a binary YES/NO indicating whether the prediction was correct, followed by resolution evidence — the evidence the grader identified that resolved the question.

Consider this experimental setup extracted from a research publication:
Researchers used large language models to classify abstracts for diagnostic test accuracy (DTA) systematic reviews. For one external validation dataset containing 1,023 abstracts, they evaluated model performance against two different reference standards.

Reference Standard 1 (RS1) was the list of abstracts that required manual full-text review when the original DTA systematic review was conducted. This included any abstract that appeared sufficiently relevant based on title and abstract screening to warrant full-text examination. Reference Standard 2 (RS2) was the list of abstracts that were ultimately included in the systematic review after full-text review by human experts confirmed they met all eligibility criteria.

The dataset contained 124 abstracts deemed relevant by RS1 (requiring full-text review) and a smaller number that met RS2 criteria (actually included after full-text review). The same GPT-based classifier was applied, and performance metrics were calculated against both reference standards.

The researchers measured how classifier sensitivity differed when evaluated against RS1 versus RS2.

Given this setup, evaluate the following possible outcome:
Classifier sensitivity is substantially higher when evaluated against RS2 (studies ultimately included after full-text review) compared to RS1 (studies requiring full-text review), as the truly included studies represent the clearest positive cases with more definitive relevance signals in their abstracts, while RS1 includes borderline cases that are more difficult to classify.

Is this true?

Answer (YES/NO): NO